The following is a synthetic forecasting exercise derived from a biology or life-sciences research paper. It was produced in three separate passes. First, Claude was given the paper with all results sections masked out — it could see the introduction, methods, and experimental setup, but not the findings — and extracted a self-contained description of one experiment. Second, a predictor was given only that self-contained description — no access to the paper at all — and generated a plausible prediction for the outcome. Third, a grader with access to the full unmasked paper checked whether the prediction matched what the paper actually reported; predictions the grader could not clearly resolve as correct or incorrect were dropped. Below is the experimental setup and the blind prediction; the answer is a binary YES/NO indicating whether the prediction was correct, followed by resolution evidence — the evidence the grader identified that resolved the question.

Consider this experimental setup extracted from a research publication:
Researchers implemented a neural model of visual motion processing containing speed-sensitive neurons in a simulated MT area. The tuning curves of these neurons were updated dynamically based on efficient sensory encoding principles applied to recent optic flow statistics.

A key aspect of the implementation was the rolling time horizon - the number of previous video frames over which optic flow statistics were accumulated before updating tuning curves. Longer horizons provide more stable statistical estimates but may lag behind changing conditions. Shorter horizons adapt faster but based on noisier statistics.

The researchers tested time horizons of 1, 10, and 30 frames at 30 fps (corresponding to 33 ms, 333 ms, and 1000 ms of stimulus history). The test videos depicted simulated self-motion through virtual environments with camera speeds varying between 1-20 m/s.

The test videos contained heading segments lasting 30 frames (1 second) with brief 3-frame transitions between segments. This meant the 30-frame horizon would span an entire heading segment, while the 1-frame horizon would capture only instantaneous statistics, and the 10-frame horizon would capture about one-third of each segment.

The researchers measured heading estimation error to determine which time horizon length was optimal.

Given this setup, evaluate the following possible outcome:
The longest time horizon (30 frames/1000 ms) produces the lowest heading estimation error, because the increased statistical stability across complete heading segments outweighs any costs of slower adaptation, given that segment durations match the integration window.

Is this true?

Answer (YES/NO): NO